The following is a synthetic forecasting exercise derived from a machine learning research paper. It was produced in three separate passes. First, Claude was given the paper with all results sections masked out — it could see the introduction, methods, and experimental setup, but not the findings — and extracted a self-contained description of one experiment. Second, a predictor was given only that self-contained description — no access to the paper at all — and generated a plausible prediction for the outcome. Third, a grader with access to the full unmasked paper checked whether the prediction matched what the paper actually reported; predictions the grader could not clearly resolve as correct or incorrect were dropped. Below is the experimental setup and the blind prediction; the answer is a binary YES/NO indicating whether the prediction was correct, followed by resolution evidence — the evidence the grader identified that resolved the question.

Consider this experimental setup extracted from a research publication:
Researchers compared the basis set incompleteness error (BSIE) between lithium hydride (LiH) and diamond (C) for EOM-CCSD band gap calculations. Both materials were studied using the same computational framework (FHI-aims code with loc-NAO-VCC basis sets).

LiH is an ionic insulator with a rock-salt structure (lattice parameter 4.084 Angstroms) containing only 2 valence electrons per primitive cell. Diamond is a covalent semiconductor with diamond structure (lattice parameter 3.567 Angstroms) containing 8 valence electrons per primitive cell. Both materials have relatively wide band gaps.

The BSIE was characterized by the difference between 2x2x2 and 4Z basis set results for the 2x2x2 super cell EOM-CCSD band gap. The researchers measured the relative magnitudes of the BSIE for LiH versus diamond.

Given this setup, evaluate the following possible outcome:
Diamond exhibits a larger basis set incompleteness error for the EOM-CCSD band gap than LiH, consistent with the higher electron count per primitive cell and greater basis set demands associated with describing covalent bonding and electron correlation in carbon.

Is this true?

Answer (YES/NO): YES